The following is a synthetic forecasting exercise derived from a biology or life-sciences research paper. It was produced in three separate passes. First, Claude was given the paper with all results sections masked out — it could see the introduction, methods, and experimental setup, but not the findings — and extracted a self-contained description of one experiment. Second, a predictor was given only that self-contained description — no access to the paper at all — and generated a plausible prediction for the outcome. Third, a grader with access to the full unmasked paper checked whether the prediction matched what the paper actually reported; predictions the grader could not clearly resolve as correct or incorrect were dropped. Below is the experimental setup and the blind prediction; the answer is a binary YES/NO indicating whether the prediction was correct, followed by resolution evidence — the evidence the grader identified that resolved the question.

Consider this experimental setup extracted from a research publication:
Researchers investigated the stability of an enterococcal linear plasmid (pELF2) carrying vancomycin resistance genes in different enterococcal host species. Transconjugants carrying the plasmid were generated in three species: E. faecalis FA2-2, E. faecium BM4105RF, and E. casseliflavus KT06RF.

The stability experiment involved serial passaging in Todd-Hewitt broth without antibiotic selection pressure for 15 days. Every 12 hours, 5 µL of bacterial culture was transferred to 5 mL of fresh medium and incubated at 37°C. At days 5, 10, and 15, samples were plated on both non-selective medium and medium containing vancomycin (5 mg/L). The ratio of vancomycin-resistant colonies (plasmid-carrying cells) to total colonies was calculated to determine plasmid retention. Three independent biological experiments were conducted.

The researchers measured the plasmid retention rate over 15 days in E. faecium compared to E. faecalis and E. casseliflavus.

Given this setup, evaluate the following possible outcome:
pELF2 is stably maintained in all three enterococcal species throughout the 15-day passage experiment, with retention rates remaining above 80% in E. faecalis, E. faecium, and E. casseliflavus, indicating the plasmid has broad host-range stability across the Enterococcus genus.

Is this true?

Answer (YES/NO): NO